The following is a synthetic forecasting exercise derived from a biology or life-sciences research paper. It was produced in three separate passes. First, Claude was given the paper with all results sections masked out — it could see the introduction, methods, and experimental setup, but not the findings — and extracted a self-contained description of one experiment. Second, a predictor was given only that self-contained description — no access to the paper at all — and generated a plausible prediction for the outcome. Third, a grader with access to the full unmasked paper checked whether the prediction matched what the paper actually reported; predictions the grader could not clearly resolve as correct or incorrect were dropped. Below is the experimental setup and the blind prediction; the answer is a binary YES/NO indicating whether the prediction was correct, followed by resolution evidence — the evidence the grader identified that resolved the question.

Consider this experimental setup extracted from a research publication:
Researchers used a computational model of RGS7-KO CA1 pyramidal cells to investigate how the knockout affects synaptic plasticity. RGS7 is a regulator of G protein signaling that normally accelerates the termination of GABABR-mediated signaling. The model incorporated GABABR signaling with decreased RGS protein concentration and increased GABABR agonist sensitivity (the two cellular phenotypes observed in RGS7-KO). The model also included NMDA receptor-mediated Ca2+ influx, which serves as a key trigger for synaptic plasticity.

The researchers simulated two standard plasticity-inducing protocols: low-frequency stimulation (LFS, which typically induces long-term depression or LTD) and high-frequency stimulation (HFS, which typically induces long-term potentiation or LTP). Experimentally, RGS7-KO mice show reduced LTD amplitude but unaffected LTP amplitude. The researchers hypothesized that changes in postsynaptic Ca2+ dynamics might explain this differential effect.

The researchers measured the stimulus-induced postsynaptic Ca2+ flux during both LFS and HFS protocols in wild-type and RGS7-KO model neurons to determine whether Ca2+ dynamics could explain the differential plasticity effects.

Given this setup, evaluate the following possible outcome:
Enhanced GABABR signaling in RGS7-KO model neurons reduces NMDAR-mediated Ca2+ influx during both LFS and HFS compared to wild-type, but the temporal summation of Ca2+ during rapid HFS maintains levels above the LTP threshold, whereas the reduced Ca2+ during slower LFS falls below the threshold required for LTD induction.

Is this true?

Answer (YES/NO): NO